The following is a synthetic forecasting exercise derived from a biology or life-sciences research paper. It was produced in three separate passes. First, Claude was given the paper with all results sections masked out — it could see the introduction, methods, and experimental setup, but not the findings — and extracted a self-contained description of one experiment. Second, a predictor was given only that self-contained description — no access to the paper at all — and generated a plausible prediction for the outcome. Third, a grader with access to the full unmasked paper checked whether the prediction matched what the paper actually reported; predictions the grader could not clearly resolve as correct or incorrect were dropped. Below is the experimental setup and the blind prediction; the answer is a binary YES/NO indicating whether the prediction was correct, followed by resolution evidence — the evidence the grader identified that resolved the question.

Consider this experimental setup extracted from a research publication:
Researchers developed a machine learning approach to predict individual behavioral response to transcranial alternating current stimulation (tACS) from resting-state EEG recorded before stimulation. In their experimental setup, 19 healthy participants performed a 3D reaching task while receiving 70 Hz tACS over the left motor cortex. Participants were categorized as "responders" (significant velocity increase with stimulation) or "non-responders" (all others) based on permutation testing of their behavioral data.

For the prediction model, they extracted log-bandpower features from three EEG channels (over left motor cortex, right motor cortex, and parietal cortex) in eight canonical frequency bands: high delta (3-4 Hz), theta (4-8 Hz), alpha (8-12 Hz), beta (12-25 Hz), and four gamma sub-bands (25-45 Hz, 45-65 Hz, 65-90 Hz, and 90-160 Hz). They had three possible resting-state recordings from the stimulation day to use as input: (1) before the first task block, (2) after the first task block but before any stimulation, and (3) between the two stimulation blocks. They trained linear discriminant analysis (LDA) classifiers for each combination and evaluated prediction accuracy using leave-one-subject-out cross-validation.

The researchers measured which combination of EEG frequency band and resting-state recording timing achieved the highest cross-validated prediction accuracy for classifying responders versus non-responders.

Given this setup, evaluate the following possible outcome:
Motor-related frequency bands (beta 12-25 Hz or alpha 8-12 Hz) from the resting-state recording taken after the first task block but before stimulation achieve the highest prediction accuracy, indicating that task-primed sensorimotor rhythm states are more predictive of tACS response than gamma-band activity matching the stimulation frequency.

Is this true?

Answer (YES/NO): NO